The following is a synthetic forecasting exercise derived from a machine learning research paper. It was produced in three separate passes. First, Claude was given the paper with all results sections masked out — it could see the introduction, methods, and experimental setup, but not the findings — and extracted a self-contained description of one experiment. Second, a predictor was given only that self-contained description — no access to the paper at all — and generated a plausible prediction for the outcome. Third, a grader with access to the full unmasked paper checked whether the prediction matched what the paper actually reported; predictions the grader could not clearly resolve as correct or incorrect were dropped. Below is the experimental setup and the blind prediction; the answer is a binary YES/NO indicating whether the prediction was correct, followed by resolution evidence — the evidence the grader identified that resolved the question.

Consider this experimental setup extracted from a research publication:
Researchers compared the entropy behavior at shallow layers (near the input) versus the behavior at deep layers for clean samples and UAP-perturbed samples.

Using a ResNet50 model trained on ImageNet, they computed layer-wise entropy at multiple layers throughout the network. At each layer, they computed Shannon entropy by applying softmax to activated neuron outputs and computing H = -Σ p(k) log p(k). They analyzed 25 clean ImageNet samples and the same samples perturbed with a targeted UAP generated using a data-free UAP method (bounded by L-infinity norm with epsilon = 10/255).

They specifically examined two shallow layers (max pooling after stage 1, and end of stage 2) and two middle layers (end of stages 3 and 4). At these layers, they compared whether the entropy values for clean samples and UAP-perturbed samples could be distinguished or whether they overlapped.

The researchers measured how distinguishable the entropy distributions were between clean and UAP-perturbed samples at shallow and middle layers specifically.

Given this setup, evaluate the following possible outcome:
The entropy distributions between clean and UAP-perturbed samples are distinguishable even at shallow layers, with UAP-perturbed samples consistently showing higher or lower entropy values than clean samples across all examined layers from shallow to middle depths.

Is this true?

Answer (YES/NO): NO